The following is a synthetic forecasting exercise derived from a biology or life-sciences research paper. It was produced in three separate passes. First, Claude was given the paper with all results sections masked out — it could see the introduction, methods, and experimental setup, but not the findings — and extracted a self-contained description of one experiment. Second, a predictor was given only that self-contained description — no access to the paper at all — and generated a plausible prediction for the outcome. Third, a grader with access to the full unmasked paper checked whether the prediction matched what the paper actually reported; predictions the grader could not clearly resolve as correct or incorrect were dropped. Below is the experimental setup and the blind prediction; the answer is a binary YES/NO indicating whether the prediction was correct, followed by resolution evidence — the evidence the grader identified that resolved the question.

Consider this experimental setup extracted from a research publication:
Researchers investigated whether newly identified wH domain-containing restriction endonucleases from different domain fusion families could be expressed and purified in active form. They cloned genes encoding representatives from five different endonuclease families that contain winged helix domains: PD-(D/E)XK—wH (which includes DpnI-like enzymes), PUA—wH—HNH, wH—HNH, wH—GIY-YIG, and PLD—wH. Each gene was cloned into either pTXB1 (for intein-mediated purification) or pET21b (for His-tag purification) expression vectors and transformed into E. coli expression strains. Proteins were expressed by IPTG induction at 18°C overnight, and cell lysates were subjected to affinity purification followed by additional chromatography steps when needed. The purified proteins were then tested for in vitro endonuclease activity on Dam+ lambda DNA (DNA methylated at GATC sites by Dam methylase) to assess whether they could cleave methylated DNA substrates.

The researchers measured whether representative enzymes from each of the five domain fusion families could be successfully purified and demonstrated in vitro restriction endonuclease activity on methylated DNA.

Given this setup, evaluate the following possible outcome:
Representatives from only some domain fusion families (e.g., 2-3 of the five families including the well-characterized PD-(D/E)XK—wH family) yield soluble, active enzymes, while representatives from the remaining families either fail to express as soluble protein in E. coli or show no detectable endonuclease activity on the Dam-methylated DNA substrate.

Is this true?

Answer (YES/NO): NO